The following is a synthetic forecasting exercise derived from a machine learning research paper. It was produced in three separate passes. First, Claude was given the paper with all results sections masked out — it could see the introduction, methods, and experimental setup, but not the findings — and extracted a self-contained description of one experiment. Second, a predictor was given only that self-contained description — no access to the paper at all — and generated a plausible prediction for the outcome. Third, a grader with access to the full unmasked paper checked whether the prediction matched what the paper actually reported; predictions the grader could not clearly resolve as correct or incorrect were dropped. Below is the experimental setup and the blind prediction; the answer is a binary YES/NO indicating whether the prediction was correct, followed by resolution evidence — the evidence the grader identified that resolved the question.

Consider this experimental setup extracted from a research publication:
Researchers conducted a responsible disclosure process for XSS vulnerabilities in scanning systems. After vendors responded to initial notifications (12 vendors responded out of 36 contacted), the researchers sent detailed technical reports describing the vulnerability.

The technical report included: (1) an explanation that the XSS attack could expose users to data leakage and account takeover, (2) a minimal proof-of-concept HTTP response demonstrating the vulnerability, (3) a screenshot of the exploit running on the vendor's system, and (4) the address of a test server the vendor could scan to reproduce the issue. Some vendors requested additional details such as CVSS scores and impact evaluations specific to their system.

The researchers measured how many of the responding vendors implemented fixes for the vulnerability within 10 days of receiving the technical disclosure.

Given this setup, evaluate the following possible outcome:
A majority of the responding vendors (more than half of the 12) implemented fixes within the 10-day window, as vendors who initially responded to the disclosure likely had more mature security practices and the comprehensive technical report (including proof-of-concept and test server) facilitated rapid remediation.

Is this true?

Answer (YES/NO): NO